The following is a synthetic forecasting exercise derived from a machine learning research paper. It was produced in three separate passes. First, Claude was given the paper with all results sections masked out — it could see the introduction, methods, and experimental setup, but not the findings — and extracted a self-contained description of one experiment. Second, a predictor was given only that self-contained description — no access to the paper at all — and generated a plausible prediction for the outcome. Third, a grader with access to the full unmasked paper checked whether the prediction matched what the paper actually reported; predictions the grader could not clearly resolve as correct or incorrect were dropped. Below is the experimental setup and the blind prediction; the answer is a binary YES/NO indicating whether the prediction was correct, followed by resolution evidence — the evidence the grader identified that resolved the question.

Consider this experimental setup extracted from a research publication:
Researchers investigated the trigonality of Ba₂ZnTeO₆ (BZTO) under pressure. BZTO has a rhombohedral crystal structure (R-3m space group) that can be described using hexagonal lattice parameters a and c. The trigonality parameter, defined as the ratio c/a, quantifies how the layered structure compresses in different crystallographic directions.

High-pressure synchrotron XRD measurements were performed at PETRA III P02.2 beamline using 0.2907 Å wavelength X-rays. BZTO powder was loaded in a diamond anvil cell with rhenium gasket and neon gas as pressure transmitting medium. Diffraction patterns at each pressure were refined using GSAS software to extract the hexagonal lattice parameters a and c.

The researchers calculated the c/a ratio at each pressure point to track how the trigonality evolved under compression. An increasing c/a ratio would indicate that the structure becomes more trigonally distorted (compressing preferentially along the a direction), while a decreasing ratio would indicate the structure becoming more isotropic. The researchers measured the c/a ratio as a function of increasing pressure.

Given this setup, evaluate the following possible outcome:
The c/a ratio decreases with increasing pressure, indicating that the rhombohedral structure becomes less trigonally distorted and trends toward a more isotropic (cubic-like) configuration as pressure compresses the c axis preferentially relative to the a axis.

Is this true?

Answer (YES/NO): NO